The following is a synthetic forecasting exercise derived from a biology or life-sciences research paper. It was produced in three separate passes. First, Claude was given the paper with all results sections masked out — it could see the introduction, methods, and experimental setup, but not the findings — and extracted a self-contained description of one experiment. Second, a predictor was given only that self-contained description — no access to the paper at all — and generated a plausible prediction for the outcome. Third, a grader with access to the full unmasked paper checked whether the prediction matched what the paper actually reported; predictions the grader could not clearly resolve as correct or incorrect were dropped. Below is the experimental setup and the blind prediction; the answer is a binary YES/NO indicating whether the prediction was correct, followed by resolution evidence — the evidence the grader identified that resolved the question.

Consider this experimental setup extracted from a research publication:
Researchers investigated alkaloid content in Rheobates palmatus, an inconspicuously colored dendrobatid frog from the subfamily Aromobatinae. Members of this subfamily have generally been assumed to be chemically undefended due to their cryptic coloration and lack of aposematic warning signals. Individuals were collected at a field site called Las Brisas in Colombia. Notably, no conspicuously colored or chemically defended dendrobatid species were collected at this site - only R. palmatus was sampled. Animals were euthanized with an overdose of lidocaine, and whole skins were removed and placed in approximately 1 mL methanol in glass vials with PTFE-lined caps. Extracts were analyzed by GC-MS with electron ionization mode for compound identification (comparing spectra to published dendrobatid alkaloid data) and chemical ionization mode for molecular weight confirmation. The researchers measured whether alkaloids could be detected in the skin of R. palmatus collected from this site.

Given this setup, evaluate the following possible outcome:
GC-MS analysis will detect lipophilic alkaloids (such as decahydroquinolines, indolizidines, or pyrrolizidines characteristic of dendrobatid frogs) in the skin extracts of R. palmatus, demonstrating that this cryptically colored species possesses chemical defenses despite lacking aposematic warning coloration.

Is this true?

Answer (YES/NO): NO